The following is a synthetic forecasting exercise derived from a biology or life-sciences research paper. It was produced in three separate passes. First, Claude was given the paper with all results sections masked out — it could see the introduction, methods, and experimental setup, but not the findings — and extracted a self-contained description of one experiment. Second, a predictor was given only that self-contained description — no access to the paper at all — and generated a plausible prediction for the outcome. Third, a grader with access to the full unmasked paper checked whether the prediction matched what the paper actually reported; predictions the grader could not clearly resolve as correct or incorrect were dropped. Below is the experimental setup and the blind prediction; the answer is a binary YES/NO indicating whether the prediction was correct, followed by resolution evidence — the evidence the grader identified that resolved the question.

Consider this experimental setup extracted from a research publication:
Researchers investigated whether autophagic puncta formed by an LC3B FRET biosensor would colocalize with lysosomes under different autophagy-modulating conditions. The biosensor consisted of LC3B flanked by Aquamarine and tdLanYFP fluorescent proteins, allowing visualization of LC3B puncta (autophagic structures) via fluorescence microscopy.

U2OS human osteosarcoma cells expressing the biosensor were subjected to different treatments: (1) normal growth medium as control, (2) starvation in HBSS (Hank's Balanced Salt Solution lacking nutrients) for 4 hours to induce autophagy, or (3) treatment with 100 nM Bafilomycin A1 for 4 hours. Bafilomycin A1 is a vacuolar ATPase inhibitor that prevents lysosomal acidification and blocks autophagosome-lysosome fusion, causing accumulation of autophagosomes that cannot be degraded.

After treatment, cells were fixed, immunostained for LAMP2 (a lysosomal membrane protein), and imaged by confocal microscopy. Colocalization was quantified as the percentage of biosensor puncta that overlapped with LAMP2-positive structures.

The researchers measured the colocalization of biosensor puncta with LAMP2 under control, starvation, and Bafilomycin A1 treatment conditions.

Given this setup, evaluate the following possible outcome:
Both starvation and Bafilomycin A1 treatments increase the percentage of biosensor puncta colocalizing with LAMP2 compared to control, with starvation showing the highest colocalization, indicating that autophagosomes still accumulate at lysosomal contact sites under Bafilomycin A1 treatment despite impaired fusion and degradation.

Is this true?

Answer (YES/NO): NO